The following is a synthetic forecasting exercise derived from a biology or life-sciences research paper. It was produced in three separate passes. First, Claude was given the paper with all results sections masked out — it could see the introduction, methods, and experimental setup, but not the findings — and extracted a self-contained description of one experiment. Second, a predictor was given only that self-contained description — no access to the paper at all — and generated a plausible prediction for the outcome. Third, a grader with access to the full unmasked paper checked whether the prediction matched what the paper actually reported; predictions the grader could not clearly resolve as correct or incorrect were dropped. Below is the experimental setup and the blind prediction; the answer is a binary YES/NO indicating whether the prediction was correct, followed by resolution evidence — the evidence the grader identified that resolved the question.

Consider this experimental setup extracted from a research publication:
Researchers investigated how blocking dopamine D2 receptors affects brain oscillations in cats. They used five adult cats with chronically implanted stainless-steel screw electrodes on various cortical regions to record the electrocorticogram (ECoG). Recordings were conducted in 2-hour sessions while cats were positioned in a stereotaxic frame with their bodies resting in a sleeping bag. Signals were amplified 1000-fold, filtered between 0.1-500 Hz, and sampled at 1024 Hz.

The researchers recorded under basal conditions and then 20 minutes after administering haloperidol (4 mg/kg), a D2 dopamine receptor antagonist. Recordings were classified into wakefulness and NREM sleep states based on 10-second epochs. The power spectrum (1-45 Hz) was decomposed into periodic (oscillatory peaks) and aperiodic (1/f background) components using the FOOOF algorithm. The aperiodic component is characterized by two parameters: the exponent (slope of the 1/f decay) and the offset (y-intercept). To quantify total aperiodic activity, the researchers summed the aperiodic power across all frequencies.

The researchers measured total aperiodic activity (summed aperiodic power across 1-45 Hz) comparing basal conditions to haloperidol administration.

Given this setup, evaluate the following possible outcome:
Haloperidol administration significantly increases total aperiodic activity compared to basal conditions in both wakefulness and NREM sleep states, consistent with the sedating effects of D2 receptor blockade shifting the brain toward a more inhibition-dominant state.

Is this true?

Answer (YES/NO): NO